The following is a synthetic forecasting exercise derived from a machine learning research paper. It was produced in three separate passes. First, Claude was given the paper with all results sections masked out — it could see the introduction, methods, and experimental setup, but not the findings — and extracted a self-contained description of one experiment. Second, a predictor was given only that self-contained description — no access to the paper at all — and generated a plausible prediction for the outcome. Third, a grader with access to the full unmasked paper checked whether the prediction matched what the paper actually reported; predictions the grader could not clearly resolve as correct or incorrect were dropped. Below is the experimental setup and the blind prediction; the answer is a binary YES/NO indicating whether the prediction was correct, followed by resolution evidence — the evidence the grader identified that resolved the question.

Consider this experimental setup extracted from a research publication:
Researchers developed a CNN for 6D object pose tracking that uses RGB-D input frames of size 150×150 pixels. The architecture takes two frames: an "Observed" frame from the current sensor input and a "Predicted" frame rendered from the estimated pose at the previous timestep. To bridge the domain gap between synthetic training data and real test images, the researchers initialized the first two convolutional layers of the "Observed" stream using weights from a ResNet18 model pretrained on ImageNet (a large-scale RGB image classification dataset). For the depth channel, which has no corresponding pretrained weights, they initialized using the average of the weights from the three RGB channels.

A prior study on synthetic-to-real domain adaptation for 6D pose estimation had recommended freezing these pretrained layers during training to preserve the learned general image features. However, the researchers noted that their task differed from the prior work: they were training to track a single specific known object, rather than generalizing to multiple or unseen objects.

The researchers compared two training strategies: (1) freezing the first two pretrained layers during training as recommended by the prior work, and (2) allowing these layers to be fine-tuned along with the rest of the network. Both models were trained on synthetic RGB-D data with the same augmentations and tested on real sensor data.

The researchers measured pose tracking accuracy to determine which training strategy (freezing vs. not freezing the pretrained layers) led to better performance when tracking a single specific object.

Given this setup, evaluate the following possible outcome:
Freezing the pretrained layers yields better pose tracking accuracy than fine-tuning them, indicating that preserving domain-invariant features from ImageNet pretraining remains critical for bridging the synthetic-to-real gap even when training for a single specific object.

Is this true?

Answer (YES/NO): NO